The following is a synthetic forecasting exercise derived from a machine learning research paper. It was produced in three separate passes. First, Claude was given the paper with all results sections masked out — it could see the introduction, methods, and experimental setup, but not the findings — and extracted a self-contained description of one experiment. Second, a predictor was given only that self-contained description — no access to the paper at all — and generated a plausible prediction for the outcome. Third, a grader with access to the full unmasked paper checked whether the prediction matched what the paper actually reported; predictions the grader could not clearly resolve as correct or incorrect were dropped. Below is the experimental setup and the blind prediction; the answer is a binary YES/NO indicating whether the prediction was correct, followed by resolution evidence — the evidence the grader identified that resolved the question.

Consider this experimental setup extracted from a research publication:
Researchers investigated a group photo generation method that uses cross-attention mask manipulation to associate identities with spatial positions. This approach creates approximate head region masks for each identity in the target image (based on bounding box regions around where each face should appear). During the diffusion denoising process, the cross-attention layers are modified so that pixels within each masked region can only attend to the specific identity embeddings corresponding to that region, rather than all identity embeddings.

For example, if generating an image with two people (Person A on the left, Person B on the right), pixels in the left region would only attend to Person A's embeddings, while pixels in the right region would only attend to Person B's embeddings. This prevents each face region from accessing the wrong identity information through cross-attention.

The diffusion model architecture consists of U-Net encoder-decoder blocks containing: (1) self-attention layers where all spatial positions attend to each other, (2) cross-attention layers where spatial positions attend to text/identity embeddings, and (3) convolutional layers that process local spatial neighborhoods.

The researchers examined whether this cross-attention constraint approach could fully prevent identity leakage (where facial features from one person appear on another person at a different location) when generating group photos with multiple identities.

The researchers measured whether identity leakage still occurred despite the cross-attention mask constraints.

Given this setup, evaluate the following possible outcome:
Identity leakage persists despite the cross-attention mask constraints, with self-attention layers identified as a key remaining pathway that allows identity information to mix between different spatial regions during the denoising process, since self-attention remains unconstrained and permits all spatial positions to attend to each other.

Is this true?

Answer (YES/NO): YES